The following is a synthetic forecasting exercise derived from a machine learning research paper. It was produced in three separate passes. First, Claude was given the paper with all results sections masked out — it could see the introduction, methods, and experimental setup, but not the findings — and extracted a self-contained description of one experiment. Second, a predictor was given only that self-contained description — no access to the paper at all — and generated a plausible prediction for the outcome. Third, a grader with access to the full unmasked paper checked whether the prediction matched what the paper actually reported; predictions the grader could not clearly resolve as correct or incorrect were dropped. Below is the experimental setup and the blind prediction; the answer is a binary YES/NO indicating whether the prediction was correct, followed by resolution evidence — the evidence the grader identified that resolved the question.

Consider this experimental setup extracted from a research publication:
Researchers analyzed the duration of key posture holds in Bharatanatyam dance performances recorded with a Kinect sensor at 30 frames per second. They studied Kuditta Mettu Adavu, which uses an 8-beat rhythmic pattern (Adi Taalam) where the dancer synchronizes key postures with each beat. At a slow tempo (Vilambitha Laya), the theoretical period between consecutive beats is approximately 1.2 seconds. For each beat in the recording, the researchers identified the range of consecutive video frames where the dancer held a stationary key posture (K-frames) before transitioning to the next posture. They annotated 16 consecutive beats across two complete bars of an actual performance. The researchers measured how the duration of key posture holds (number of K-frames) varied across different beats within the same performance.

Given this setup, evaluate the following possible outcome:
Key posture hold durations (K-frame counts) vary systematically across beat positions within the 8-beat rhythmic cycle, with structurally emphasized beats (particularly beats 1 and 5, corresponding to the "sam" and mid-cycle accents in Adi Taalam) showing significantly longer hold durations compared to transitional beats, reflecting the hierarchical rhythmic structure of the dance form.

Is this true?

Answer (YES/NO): NO